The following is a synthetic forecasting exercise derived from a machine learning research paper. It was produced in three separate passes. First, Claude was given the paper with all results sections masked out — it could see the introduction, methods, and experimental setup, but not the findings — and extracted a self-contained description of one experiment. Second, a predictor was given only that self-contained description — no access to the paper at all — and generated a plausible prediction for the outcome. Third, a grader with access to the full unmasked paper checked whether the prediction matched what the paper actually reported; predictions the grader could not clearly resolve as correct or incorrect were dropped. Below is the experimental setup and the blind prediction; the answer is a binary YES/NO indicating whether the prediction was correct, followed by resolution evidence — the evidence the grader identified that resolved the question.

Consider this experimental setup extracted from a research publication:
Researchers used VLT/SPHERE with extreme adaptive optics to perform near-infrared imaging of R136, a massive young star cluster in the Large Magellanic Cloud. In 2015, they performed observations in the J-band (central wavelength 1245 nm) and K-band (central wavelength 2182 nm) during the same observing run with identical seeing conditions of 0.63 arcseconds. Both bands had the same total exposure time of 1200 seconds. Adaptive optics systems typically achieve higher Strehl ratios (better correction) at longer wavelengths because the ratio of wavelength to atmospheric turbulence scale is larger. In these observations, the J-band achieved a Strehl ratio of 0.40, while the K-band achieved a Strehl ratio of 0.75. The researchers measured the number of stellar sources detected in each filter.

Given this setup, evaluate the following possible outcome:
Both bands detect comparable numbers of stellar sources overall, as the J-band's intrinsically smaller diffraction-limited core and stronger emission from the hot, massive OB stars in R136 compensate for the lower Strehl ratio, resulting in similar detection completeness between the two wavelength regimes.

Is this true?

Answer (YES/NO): YES